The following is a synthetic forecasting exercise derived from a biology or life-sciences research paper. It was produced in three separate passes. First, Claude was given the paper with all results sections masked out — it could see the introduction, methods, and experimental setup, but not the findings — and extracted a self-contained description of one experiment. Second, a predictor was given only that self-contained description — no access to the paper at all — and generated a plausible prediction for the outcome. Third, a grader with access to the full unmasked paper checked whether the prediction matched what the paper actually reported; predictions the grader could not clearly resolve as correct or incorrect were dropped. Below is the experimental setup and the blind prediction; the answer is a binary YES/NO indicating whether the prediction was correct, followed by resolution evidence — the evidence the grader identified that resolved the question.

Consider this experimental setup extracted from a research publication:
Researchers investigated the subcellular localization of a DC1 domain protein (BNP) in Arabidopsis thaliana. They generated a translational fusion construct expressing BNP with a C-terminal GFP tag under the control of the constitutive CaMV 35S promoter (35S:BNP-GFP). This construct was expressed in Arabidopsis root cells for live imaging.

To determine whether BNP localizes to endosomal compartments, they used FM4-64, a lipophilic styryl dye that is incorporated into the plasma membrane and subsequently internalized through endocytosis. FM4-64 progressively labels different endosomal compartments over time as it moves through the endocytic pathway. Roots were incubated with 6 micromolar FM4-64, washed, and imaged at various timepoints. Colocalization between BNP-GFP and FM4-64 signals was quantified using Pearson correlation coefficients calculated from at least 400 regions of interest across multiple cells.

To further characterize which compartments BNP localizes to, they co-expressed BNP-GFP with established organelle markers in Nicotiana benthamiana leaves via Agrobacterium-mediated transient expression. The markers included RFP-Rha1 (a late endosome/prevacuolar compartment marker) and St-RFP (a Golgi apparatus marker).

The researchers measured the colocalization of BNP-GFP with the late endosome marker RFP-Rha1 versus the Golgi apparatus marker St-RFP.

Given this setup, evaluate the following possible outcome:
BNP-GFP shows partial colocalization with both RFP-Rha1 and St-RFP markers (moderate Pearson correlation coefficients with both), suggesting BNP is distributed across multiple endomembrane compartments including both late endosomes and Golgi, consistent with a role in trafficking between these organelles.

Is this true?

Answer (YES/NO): NO